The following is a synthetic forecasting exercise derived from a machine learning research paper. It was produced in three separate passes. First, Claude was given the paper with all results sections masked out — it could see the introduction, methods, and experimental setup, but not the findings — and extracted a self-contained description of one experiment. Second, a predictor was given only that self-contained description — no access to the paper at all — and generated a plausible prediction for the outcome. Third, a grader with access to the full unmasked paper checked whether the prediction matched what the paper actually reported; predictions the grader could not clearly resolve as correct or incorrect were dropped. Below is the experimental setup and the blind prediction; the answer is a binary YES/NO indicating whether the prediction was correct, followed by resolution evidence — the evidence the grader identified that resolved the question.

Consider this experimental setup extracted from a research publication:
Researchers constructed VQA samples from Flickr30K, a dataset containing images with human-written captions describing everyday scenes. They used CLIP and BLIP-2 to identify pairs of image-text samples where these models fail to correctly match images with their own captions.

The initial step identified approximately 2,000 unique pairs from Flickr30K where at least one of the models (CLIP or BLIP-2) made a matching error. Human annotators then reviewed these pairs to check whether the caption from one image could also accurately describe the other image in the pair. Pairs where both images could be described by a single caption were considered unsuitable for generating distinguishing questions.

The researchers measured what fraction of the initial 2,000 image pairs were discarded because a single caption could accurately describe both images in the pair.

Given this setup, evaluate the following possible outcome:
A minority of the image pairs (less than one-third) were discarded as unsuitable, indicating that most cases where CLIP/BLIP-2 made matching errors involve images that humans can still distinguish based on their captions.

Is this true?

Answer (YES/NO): NO